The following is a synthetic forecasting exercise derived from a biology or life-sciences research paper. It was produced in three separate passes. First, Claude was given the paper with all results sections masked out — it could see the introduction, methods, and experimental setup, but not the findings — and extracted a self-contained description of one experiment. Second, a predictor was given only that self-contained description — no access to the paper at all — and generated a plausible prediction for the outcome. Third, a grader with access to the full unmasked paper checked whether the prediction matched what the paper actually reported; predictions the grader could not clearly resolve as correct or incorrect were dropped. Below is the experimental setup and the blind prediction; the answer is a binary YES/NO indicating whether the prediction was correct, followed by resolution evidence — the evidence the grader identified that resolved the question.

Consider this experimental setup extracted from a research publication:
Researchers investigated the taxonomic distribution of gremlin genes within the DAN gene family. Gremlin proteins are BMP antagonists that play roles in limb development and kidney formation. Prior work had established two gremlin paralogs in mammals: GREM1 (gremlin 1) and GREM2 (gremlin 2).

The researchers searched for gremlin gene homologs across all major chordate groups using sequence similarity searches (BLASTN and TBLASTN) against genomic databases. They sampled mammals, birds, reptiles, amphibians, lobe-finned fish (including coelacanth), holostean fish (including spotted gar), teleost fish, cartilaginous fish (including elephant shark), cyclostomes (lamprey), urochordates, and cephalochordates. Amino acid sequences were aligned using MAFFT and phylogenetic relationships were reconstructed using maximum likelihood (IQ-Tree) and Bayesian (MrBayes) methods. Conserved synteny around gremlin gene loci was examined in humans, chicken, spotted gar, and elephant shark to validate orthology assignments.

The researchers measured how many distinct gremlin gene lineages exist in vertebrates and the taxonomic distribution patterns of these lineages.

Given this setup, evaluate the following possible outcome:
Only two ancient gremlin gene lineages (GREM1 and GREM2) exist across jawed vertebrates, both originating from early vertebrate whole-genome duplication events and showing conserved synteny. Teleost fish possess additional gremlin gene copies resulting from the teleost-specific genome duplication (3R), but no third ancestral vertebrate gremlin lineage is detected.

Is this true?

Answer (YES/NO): NO